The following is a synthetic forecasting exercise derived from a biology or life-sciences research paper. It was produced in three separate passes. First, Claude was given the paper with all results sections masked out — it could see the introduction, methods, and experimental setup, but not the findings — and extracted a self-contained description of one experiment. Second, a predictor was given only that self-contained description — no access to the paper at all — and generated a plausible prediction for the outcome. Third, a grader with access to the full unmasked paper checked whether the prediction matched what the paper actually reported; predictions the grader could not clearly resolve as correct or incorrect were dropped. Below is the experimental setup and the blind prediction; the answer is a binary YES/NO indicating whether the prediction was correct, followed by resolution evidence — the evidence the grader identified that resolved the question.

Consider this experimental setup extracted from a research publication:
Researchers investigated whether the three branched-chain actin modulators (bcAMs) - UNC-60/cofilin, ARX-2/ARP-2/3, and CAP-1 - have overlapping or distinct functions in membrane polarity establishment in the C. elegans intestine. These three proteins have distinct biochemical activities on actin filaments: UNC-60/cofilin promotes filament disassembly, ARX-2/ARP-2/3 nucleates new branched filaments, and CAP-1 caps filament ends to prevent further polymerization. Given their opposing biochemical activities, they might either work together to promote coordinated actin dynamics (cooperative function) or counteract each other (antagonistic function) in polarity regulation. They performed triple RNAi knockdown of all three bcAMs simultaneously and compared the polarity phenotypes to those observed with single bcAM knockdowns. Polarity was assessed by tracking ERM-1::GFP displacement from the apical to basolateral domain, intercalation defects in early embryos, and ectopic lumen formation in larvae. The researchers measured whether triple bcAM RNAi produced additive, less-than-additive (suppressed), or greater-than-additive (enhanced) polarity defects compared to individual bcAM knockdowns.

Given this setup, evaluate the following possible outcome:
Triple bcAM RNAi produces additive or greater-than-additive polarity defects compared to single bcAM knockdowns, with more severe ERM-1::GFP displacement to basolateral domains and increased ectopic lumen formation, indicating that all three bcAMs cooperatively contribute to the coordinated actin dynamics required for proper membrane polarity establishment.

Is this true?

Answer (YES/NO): YES